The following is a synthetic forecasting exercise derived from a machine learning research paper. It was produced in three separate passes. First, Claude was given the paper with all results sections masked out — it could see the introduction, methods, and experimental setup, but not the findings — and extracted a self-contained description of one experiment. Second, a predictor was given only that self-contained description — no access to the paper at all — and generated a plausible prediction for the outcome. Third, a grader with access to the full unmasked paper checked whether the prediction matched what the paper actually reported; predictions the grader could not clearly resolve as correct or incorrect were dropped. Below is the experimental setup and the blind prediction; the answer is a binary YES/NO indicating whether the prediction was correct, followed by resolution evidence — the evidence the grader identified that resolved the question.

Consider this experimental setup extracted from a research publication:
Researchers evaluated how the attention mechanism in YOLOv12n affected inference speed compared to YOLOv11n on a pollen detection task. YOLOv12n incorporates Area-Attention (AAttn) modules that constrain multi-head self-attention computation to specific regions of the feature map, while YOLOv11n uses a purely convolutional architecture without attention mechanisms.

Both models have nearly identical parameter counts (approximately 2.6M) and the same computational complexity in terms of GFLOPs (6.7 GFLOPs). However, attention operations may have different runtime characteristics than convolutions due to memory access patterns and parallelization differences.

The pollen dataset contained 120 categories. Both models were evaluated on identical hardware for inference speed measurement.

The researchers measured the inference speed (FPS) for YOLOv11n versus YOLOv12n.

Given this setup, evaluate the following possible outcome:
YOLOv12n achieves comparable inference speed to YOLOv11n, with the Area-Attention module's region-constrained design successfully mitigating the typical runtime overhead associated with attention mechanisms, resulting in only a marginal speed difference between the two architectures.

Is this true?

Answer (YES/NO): NO